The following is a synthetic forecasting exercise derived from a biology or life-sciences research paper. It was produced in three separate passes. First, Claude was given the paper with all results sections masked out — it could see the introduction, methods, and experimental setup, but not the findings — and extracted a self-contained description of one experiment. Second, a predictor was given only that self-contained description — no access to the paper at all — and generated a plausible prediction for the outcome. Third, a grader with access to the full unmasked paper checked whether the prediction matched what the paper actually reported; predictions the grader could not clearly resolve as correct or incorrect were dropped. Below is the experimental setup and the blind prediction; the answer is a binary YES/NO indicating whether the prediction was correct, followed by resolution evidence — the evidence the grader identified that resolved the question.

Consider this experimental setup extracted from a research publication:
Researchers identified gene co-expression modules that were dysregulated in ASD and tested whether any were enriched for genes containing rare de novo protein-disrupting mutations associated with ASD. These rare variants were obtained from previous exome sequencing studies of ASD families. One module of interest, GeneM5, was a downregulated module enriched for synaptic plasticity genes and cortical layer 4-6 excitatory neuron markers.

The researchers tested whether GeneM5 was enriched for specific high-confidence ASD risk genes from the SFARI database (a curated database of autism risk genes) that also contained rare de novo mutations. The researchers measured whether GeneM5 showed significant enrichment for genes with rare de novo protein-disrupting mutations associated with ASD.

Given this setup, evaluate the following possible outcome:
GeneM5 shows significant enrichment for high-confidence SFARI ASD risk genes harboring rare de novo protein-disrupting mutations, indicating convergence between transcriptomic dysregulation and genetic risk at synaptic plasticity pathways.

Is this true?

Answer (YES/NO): YES